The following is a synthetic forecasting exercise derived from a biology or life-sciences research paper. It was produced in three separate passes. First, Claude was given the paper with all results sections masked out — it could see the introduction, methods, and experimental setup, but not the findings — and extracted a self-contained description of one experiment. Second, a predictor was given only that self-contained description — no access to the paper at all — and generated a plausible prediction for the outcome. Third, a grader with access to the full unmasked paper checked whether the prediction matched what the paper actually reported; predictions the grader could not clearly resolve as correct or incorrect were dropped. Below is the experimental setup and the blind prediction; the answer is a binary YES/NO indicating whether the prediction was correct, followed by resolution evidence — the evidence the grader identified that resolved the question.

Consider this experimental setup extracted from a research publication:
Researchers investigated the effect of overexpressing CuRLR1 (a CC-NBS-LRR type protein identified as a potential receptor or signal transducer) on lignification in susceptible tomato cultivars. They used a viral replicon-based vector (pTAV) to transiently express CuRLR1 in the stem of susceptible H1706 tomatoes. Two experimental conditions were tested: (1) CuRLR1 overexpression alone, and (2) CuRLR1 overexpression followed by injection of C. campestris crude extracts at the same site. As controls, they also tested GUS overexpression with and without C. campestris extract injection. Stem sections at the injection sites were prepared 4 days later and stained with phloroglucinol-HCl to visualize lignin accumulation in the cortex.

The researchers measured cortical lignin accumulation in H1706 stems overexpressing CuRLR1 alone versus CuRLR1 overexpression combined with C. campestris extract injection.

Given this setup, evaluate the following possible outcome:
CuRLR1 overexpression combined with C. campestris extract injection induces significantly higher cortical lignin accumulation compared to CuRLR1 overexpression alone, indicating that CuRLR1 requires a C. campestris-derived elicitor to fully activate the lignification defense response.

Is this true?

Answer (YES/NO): YES